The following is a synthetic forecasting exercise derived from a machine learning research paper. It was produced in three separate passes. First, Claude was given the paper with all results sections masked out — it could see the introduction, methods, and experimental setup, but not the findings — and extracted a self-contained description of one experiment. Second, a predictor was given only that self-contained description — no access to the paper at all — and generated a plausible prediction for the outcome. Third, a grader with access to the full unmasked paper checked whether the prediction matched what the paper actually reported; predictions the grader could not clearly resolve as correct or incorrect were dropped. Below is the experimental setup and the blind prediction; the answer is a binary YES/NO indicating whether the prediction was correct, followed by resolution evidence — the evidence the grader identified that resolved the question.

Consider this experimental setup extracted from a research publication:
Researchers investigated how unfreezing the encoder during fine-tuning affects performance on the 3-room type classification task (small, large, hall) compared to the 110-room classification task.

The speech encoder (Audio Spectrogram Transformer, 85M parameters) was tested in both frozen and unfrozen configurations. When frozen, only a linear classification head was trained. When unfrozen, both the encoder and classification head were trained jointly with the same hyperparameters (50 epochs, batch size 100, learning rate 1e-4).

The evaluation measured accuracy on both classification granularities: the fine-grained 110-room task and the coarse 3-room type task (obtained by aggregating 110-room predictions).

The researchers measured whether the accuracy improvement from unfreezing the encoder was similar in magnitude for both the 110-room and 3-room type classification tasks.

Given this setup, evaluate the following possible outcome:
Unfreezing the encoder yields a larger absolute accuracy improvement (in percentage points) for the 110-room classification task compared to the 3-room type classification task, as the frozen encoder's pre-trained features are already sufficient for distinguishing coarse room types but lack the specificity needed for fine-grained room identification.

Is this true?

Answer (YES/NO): YES